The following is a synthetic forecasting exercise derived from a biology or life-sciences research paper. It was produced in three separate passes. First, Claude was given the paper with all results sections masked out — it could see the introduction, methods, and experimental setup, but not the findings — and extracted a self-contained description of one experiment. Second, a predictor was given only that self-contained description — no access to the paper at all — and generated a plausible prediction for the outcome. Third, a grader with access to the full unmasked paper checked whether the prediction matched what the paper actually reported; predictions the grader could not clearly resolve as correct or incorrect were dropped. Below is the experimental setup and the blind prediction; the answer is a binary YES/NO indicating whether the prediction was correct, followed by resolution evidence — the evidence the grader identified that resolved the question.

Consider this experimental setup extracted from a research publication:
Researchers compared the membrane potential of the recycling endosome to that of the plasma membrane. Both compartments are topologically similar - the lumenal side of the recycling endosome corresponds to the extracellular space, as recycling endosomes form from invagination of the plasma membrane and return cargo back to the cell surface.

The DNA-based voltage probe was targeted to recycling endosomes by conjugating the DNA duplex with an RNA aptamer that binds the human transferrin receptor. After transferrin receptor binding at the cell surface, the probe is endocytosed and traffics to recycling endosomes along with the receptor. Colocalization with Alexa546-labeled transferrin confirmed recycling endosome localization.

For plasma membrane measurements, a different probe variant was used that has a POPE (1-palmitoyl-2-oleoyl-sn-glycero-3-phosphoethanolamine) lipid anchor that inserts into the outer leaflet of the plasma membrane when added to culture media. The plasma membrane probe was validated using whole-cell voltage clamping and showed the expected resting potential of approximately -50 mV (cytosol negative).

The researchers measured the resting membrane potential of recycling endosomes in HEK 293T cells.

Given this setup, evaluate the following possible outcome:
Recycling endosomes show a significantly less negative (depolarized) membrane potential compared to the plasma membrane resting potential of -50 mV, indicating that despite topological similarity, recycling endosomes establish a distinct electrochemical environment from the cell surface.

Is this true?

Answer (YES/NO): NO